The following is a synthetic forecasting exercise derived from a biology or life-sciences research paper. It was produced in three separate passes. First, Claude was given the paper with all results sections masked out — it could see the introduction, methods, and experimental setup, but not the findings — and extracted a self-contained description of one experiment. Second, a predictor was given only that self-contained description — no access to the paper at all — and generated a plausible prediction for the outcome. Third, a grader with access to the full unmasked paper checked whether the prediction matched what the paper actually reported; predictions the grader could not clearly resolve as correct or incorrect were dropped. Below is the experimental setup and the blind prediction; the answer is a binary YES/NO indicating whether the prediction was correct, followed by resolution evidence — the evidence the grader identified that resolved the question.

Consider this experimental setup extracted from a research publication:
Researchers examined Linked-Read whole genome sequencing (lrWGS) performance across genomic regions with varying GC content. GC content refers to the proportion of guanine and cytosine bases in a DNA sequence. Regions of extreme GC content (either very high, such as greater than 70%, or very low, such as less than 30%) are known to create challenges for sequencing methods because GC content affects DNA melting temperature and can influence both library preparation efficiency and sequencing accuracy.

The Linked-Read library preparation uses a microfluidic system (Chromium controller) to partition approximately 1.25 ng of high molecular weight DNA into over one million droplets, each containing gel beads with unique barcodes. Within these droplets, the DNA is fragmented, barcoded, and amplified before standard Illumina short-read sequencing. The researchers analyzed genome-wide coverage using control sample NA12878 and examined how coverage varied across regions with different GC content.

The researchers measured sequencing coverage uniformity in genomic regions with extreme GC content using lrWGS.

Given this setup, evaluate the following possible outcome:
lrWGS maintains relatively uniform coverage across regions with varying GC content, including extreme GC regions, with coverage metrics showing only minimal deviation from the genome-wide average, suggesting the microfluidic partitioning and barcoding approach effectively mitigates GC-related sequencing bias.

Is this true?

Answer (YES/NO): NO